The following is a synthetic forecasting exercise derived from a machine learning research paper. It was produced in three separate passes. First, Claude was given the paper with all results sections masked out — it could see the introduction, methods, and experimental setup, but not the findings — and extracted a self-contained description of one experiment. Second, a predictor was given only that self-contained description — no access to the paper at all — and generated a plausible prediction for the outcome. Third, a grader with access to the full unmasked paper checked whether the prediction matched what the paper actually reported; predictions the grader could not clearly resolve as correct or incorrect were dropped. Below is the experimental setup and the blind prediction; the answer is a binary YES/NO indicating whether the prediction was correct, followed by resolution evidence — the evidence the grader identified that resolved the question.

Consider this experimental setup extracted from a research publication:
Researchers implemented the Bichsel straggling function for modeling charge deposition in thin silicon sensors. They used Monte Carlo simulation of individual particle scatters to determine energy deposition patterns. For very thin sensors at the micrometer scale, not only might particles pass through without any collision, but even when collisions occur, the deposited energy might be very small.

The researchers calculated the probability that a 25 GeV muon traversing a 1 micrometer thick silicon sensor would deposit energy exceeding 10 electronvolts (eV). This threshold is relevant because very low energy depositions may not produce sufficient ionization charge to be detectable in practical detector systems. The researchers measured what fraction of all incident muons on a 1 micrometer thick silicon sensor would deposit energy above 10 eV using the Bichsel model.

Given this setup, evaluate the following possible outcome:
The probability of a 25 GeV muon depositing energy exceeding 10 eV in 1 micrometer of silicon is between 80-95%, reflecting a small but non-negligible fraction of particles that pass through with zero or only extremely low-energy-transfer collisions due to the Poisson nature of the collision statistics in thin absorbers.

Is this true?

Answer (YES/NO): YES